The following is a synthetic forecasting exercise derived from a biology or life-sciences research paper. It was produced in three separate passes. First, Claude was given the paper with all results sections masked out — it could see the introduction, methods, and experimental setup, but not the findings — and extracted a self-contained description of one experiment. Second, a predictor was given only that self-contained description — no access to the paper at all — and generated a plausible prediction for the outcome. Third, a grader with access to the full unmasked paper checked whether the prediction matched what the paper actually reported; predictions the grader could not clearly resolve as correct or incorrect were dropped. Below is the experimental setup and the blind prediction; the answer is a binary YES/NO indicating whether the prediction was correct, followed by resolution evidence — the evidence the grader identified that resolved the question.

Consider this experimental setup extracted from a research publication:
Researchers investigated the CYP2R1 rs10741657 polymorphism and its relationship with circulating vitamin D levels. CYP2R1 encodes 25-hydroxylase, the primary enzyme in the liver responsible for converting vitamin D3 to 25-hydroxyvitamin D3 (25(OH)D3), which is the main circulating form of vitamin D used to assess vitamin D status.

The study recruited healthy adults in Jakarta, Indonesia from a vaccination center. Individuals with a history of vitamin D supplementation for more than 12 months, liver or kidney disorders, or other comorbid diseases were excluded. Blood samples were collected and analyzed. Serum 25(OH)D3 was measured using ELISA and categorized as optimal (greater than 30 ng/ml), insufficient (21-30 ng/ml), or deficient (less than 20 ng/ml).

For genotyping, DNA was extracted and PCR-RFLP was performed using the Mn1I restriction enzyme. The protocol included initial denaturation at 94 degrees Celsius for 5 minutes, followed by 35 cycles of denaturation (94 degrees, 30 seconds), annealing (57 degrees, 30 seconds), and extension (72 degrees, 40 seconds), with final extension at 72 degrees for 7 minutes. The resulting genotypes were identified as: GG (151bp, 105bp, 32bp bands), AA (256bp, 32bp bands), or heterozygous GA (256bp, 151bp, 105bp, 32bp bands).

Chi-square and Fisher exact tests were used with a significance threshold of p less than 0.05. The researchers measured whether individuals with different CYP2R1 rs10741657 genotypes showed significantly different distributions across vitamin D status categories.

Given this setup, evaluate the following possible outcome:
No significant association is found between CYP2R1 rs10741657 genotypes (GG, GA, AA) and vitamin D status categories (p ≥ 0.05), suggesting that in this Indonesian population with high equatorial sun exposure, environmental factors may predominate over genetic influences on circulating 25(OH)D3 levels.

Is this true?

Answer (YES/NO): NO